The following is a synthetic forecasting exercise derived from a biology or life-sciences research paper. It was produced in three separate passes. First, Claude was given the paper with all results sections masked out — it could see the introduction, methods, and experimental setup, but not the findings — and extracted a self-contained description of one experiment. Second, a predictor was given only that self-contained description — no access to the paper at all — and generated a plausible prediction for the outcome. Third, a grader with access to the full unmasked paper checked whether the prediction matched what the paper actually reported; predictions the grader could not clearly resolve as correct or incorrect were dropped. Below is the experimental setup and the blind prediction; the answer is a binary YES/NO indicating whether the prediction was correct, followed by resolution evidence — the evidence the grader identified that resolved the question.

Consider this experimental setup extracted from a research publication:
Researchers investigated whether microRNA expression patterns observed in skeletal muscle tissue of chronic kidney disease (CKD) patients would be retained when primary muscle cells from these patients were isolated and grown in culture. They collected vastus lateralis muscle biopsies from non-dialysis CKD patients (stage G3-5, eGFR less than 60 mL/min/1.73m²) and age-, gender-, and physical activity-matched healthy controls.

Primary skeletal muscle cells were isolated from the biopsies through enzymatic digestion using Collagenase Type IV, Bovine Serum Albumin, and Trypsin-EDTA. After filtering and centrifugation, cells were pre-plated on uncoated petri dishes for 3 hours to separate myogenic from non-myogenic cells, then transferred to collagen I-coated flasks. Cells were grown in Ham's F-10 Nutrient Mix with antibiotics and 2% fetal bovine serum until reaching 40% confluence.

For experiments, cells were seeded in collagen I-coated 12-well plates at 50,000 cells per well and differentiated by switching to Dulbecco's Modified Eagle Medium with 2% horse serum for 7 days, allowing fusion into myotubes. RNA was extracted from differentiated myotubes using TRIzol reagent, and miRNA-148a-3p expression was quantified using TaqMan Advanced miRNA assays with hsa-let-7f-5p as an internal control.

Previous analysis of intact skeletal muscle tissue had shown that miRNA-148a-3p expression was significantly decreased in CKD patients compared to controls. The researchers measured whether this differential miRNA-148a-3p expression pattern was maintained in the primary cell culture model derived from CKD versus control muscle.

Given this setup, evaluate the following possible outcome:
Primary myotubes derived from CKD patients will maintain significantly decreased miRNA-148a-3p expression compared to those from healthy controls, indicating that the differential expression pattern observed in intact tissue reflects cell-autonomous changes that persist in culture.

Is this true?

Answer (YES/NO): YES